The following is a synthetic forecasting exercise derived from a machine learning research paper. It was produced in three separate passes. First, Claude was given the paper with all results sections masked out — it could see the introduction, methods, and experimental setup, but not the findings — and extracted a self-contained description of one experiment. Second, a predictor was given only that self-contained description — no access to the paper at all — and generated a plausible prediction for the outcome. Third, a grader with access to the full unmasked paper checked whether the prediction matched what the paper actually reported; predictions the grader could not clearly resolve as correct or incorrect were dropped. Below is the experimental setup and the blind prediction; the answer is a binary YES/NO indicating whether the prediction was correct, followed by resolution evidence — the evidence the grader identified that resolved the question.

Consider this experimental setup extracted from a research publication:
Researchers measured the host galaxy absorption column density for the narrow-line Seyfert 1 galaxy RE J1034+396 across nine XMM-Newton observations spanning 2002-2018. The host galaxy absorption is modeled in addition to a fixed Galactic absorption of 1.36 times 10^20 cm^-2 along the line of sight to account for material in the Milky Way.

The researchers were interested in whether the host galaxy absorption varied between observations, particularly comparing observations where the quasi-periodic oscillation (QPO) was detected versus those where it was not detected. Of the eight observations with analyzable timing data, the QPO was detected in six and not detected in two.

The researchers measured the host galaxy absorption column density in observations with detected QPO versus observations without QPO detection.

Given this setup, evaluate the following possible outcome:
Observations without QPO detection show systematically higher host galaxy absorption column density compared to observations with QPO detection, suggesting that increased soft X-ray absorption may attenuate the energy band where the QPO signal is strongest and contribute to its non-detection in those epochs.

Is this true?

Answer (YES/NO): NO